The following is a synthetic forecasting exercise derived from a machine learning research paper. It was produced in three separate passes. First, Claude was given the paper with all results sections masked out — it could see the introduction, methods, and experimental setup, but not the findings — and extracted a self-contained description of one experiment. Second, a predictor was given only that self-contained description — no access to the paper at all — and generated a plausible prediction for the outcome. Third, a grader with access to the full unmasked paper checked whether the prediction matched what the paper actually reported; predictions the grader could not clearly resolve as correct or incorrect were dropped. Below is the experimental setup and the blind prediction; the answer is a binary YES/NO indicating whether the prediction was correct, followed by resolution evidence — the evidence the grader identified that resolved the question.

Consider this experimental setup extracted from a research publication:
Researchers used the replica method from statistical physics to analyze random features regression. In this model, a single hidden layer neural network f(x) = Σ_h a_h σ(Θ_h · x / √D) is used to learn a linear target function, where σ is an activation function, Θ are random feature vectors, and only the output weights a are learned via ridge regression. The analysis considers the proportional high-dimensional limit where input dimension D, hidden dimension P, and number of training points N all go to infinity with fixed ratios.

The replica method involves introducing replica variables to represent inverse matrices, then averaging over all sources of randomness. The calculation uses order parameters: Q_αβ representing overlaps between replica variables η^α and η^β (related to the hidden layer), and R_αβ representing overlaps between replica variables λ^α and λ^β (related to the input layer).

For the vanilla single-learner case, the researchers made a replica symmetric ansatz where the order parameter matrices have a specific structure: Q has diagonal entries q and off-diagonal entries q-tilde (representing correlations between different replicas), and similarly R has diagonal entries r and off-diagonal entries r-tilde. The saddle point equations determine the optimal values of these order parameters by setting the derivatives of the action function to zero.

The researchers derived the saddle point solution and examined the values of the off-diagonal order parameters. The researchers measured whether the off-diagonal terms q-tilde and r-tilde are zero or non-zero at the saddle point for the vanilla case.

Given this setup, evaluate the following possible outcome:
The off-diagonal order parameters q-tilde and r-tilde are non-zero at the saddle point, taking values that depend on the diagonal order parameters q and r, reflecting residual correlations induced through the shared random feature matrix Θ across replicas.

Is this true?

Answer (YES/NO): NO